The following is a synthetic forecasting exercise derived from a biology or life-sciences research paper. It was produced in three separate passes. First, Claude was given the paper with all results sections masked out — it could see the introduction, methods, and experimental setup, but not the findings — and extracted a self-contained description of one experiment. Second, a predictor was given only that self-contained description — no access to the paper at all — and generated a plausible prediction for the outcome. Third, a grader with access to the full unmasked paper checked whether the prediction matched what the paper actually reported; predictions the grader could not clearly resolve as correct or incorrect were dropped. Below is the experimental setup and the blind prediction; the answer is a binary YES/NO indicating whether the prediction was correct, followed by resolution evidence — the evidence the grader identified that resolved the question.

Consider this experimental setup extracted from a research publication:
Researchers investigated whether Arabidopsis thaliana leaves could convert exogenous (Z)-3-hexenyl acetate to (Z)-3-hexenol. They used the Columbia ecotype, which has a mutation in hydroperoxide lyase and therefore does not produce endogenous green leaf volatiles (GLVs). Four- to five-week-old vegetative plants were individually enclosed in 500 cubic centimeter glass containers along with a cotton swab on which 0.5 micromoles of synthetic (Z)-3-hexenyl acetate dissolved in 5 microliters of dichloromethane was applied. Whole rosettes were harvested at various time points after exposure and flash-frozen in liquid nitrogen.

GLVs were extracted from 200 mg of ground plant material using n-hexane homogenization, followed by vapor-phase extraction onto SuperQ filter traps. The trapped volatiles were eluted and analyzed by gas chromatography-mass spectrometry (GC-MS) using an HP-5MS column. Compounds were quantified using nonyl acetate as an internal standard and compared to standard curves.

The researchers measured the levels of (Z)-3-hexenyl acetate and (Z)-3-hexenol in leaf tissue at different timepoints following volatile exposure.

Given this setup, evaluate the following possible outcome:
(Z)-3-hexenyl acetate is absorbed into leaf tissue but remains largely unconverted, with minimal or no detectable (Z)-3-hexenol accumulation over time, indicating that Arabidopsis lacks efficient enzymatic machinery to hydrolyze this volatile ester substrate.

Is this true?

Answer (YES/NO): NO